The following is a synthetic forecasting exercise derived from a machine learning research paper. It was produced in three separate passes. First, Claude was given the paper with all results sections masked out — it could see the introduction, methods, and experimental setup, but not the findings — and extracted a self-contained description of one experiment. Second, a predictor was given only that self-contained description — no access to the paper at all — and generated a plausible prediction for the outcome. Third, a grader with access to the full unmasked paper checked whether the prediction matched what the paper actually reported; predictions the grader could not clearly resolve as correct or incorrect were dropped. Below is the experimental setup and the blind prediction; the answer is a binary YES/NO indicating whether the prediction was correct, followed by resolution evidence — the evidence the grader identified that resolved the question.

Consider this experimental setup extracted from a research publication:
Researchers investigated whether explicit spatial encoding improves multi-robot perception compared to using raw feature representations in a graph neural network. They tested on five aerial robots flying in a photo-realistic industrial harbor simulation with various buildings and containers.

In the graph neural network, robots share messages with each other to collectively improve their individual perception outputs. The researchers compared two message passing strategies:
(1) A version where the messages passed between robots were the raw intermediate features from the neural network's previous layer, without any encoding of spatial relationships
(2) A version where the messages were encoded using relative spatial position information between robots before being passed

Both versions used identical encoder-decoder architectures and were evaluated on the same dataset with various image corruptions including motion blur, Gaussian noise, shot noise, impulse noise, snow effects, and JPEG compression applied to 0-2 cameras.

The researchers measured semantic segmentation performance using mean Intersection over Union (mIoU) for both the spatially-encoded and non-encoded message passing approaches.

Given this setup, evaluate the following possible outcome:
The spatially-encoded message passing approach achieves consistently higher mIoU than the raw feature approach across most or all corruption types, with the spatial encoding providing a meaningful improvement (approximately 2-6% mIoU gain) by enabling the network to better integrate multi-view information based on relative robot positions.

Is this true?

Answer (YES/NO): NO